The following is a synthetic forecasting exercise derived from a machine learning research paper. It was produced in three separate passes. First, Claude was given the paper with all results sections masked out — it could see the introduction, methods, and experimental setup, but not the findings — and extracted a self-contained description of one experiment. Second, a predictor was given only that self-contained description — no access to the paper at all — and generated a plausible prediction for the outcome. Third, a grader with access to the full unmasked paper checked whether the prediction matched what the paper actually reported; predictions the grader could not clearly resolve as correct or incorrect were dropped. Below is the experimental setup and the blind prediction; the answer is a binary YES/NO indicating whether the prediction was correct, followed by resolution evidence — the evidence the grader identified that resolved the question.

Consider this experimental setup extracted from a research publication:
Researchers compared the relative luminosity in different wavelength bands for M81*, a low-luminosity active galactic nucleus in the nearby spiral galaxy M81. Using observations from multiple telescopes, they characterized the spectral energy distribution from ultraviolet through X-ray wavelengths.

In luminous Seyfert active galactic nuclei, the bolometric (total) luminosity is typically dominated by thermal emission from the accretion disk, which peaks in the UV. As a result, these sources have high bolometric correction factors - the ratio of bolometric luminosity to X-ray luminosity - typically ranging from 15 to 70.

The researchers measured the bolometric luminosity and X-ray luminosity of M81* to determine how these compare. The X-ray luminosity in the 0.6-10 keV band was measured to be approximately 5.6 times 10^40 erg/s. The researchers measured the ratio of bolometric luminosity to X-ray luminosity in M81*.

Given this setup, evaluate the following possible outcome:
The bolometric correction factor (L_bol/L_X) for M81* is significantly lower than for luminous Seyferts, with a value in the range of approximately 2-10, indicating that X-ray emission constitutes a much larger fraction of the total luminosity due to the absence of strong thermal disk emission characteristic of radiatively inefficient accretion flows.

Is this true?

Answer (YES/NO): NO